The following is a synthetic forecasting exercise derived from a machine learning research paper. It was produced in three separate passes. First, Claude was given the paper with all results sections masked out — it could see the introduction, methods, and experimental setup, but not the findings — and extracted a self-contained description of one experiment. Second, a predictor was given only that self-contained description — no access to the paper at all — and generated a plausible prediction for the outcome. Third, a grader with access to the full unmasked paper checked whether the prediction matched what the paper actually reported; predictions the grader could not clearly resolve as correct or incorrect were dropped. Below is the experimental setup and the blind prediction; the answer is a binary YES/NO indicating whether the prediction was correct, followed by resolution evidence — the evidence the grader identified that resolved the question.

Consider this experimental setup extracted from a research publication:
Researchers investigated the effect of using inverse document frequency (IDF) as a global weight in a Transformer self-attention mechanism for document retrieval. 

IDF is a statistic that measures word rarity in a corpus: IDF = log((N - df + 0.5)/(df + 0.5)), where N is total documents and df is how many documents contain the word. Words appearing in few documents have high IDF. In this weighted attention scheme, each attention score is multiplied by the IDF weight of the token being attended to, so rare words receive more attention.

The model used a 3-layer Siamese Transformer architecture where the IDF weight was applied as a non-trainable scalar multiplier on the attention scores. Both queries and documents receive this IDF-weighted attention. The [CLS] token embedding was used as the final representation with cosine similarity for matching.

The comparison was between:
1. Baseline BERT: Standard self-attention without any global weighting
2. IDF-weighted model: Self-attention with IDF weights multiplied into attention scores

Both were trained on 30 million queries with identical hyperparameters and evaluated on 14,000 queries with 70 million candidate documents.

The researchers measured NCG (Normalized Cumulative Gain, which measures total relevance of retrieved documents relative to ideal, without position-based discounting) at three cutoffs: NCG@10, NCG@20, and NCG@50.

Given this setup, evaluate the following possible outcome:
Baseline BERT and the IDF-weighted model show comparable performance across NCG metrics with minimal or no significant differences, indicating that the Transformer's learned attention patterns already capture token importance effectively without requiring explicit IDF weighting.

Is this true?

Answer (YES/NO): YES